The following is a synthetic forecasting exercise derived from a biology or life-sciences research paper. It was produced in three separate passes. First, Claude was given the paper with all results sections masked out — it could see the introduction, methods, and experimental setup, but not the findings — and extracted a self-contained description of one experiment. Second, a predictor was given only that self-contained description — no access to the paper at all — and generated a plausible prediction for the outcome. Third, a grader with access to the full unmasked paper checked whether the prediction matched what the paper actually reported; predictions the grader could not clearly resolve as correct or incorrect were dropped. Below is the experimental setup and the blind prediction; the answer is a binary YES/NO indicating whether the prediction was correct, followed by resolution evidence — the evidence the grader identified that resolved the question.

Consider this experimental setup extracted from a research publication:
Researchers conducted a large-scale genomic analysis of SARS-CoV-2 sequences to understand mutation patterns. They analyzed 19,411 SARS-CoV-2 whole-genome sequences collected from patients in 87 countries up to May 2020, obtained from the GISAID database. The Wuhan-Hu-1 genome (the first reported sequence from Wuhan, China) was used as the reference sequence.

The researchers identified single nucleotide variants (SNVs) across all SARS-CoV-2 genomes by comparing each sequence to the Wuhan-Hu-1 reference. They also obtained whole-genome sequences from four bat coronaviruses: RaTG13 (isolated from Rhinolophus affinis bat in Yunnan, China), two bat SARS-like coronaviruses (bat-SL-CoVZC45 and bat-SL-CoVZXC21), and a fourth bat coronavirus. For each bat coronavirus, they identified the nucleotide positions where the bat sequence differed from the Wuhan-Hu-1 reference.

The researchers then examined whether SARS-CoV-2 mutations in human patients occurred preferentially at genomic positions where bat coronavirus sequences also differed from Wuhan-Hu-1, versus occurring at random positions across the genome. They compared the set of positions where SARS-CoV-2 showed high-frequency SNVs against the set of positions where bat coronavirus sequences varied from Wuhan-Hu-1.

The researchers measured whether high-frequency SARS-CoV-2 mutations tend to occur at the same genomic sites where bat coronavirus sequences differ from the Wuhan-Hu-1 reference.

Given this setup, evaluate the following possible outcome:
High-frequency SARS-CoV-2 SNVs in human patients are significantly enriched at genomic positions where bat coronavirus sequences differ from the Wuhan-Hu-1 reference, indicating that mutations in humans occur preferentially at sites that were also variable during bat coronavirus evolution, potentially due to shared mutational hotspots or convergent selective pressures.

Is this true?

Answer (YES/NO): YES